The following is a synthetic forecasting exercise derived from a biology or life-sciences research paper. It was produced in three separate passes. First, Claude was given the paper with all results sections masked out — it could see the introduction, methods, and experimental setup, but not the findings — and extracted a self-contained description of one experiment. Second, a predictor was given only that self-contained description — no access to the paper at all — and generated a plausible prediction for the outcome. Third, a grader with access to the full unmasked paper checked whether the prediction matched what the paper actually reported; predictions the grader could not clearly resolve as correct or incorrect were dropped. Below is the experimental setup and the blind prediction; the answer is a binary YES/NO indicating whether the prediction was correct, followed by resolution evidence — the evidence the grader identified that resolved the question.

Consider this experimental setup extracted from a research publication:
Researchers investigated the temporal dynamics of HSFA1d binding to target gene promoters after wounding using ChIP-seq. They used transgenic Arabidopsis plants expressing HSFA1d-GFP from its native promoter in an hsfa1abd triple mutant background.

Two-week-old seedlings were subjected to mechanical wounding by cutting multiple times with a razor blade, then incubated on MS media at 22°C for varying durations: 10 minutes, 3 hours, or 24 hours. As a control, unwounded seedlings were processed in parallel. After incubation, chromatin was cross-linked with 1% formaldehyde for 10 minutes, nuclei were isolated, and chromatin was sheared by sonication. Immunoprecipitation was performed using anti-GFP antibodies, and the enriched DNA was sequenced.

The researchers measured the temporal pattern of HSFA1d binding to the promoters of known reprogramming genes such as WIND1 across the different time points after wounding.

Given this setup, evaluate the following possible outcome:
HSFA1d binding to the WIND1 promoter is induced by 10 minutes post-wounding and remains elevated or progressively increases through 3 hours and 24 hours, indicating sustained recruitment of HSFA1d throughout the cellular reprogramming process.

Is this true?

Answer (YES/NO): NO